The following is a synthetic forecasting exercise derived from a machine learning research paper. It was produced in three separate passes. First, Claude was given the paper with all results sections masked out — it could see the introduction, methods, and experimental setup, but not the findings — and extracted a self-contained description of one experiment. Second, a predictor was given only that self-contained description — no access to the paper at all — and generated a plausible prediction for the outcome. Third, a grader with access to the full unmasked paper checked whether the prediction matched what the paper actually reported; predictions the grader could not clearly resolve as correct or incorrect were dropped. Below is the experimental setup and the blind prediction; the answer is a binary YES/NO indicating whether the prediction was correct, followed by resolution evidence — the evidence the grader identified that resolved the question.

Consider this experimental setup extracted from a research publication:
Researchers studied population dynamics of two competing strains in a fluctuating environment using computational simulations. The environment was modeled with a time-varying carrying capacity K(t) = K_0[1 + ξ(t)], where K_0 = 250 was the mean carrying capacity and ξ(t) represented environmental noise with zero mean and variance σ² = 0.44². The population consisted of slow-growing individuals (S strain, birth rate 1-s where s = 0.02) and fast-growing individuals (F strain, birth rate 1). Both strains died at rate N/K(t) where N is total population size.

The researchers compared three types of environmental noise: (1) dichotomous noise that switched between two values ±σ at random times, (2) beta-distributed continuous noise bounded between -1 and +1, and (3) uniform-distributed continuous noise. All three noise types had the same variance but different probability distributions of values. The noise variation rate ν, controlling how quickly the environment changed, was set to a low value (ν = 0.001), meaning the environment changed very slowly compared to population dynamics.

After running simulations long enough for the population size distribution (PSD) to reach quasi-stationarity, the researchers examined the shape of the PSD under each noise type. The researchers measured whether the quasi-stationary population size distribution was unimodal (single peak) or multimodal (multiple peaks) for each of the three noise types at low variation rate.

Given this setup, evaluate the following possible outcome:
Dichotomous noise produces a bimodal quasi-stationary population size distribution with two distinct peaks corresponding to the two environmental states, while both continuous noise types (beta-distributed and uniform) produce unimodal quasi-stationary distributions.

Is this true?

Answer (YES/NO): NO